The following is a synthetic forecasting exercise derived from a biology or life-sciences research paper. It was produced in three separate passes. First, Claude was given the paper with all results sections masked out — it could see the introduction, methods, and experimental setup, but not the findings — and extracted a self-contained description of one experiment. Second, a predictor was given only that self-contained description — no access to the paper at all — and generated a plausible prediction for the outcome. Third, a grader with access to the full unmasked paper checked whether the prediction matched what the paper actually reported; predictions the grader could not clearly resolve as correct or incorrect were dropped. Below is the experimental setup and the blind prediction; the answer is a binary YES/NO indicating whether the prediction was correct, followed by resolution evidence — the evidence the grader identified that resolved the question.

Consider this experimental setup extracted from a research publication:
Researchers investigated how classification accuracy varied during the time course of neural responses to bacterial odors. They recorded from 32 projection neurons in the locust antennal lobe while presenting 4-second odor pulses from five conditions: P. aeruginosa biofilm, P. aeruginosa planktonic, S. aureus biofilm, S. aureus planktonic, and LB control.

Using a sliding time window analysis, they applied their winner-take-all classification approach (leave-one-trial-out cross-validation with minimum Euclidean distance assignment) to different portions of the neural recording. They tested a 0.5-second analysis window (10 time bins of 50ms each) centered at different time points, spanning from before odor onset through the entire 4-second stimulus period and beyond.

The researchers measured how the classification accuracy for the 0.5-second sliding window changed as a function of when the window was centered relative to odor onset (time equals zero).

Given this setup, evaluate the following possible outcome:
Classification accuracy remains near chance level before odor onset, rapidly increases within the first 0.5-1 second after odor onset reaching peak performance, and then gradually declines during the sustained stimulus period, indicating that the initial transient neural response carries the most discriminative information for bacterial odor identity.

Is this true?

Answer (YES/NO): YES